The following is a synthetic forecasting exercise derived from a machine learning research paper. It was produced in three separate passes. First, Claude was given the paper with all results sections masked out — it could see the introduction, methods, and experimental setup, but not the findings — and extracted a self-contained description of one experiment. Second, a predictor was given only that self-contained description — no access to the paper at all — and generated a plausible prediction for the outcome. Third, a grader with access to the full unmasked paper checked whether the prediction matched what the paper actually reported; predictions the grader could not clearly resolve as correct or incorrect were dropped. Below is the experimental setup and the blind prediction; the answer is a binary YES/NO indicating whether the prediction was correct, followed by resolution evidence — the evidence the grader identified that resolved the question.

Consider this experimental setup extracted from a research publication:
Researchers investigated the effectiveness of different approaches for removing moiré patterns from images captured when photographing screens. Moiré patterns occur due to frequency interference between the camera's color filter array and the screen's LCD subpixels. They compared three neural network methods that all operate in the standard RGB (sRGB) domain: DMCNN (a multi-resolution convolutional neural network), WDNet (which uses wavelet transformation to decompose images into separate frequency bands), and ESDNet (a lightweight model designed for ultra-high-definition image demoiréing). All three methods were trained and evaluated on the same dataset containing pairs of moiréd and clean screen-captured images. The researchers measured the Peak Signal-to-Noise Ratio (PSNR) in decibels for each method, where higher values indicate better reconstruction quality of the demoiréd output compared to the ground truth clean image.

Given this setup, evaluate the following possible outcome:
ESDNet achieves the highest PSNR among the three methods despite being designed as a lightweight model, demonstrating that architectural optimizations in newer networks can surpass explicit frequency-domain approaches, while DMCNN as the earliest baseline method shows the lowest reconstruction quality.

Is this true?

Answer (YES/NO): NO